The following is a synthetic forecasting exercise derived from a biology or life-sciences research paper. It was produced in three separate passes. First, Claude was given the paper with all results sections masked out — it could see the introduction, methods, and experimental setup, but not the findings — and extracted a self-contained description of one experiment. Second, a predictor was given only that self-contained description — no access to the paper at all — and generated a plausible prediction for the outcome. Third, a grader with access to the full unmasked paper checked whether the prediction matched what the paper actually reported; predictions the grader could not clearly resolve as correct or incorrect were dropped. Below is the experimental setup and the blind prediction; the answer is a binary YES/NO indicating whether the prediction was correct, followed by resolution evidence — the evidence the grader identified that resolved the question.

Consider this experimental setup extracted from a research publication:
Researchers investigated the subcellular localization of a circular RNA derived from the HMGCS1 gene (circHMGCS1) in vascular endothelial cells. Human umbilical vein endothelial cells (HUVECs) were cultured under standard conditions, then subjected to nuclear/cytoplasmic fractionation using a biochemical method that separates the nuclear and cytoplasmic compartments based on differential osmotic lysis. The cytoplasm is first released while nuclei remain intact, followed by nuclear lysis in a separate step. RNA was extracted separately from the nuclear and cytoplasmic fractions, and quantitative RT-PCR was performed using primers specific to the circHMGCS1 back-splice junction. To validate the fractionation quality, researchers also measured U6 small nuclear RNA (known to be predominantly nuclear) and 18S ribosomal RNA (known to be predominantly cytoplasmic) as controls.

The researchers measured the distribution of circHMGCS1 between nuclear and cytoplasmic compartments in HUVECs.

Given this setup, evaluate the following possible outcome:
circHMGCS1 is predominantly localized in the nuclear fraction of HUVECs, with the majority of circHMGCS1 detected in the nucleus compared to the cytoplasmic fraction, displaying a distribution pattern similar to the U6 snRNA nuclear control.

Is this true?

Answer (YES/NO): NO